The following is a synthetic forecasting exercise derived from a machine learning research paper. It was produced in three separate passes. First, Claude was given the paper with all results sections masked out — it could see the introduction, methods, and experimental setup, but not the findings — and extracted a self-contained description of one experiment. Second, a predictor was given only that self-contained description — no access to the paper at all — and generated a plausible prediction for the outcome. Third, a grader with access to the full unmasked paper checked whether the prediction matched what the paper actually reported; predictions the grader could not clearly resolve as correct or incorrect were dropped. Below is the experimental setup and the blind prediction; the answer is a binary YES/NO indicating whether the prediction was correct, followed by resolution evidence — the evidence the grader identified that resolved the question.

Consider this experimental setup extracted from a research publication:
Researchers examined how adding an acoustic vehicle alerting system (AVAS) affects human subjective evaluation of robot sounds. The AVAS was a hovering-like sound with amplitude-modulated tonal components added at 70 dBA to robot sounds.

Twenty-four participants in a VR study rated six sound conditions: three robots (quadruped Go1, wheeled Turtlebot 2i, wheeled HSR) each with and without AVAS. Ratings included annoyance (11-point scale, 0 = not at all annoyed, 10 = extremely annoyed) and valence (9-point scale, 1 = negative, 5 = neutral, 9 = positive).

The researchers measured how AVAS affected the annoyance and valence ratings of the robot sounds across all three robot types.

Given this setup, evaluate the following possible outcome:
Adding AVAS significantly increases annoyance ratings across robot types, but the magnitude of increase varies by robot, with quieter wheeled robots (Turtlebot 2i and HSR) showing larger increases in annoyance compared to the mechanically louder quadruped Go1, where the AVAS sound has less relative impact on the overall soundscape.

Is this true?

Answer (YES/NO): NO